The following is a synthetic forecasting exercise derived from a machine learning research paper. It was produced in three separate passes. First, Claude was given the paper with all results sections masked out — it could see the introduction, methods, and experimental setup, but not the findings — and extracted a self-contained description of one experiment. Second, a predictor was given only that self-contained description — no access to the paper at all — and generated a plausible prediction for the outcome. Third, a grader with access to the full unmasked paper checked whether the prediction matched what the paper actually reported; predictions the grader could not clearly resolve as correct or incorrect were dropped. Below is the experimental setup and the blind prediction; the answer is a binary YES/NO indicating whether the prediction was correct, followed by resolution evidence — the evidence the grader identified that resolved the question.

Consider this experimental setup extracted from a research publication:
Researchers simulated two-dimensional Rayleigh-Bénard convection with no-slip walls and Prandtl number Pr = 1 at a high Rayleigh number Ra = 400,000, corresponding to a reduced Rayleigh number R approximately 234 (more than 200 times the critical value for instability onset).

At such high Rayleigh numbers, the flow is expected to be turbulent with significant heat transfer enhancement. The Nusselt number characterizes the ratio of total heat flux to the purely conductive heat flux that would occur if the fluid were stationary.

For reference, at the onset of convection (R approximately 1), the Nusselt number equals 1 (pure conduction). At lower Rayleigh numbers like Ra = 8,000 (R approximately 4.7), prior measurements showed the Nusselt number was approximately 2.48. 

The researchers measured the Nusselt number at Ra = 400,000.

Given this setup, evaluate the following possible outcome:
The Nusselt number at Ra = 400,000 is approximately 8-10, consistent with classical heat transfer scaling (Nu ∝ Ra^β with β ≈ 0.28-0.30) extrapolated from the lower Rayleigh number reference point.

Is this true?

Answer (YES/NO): NO